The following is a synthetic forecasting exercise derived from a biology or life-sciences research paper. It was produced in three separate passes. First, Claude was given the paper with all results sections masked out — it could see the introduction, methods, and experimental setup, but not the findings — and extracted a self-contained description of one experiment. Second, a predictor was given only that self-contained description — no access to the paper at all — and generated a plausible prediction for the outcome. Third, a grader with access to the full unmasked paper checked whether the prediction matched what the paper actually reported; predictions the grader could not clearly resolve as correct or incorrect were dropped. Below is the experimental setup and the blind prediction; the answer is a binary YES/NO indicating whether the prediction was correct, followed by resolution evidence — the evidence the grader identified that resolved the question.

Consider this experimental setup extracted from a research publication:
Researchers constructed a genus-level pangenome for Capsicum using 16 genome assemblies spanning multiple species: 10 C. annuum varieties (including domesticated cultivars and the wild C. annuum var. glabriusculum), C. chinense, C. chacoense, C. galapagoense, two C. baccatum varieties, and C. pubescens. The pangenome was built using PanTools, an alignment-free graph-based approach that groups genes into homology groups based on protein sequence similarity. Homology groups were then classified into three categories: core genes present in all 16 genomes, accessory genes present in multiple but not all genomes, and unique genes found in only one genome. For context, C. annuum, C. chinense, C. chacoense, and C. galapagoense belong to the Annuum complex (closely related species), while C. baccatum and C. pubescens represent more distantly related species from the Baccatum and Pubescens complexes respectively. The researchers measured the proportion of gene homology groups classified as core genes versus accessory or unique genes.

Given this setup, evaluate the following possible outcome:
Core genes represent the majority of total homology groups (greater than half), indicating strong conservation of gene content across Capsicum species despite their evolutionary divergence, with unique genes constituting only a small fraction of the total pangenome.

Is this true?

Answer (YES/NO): NO